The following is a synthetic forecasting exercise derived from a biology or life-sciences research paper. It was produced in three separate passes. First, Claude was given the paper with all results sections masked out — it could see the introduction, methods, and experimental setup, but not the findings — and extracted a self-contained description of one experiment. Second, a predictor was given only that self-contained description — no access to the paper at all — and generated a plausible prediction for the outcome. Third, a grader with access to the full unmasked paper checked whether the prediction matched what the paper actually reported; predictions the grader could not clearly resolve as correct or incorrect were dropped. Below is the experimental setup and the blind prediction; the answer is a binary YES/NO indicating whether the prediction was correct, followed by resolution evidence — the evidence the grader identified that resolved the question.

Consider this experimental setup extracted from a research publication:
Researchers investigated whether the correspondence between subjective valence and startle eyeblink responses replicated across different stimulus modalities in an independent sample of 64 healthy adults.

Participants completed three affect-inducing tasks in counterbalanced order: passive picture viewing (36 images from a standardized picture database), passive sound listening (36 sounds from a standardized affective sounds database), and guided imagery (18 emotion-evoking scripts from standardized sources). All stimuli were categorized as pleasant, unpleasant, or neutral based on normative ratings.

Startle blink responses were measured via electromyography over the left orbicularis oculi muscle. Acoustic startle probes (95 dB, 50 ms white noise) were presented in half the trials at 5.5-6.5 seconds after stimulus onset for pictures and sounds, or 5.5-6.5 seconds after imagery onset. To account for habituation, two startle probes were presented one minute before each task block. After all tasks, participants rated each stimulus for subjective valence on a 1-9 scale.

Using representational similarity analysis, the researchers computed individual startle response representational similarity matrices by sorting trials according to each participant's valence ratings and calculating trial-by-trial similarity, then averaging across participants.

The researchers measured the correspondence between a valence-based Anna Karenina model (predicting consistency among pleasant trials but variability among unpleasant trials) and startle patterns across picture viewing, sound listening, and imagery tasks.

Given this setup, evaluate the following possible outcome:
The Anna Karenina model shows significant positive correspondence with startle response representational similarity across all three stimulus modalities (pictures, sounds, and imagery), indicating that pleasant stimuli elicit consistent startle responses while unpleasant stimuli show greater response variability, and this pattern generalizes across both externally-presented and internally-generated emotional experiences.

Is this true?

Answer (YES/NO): NO